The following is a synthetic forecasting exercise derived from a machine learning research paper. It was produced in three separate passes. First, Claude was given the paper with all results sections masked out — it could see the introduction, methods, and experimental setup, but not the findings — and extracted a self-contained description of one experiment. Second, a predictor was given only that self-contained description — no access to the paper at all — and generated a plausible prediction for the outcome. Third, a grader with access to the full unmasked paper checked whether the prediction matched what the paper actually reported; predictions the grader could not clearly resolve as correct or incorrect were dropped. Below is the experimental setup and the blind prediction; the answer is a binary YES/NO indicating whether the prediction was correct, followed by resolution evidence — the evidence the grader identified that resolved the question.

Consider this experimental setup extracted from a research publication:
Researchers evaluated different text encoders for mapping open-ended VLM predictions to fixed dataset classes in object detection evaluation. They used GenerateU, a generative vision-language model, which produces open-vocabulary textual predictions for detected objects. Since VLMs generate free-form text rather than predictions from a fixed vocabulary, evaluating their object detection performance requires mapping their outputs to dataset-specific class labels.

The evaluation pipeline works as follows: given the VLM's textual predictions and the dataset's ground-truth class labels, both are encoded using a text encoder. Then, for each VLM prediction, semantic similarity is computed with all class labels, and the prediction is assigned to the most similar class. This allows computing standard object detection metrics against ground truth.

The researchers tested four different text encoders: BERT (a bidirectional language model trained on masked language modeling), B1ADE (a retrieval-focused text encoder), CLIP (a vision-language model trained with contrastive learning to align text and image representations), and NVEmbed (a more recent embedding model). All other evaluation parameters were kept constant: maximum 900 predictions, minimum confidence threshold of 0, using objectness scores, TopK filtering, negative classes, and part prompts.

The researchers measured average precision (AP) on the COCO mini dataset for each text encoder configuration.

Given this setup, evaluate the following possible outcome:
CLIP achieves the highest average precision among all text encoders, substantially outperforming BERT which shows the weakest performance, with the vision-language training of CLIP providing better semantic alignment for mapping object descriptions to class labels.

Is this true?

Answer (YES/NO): YES